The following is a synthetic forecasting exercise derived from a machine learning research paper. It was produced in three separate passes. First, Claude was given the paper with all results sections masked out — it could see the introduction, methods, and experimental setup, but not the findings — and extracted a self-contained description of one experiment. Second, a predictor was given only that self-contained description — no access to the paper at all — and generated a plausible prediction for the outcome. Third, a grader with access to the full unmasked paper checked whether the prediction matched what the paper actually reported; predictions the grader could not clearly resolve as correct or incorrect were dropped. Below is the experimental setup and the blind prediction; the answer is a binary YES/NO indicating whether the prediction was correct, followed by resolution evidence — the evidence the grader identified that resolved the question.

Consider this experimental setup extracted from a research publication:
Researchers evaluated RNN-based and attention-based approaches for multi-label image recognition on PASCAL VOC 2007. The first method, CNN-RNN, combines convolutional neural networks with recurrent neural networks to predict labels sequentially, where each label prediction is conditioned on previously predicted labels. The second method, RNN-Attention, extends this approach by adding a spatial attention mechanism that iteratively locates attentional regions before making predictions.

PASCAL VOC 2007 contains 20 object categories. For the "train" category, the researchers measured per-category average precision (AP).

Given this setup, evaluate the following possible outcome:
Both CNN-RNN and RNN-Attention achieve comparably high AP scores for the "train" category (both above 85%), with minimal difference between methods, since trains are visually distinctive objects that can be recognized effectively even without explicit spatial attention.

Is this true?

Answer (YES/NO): YES